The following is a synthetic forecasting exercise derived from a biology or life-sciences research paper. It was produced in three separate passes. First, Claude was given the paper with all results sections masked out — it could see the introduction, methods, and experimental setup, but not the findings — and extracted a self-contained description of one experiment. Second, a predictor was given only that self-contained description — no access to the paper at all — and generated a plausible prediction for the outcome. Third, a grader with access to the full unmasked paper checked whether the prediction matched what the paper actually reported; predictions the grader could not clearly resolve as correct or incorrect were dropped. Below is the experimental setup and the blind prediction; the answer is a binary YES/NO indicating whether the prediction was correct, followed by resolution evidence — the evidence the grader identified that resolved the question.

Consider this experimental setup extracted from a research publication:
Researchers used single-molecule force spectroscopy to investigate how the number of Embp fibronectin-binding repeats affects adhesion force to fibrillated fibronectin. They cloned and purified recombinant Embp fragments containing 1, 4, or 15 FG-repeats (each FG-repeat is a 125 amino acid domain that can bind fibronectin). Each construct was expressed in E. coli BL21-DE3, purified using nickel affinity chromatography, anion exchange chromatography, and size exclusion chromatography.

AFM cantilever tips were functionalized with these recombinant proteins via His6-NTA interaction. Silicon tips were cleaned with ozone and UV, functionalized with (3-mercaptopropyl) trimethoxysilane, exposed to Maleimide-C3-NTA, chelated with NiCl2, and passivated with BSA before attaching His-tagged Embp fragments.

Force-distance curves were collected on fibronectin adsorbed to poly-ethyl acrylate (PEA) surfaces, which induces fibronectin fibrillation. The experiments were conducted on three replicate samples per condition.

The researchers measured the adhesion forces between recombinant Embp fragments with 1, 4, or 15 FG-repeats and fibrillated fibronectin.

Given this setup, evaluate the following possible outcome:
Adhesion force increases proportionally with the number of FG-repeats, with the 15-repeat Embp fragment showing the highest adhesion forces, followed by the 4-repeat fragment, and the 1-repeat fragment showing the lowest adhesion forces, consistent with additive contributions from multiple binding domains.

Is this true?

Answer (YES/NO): NO